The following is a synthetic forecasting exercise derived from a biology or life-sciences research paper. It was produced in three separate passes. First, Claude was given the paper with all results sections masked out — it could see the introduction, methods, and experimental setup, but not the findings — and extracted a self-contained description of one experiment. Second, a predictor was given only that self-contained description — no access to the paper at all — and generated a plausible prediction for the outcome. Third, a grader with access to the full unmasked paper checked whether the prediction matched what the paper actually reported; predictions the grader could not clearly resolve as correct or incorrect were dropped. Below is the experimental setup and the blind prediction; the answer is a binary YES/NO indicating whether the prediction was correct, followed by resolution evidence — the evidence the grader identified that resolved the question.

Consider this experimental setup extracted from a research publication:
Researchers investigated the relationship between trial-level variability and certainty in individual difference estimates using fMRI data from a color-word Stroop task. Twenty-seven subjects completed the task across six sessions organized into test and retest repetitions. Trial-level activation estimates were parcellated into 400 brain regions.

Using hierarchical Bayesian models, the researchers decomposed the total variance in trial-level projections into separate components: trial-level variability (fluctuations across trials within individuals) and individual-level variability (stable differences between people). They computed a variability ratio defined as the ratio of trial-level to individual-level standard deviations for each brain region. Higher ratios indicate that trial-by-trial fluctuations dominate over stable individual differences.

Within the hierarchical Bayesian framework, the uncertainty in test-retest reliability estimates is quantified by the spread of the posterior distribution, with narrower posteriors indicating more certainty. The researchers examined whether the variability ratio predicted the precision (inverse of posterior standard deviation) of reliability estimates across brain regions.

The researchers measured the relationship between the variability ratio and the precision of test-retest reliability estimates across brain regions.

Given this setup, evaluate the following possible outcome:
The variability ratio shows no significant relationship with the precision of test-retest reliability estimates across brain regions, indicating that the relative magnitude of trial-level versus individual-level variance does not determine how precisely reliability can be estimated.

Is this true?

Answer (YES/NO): NO